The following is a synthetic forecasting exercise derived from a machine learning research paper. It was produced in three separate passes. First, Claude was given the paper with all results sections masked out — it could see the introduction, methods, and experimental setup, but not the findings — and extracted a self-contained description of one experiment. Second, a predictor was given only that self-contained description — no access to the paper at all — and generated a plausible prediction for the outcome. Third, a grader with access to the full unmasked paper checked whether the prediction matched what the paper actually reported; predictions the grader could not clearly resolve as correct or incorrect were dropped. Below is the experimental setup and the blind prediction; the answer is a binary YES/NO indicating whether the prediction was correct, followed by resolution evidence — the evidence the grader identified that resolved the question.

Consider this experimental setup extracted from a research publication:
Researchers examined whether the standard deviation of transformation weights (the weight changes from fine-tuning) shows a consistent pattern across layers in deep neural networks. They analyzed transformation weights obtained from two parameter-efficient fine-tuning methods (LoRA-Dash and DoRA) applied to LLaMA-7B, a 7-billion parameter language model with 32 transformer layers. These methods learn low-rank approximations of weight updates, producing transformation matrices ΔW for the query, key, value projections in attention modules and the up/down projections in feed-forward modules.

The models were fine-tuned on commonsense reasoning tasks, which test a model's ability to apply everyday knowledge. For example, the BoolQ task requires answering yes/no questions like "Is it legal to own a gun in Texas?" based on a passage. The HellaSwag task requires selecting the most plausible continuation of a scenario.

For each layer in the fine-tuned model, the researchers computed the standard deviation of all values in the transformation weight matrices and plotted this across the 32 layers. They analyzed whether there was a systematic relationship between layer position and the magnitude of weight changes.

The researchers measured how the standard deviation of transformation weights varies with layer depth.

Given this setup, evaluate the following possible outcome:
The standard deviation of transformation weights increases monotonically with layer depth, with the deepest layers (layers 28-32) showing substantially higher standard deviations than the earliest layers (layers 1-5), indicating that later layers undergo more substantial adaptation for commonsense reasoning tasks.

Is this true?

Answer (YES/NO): NO